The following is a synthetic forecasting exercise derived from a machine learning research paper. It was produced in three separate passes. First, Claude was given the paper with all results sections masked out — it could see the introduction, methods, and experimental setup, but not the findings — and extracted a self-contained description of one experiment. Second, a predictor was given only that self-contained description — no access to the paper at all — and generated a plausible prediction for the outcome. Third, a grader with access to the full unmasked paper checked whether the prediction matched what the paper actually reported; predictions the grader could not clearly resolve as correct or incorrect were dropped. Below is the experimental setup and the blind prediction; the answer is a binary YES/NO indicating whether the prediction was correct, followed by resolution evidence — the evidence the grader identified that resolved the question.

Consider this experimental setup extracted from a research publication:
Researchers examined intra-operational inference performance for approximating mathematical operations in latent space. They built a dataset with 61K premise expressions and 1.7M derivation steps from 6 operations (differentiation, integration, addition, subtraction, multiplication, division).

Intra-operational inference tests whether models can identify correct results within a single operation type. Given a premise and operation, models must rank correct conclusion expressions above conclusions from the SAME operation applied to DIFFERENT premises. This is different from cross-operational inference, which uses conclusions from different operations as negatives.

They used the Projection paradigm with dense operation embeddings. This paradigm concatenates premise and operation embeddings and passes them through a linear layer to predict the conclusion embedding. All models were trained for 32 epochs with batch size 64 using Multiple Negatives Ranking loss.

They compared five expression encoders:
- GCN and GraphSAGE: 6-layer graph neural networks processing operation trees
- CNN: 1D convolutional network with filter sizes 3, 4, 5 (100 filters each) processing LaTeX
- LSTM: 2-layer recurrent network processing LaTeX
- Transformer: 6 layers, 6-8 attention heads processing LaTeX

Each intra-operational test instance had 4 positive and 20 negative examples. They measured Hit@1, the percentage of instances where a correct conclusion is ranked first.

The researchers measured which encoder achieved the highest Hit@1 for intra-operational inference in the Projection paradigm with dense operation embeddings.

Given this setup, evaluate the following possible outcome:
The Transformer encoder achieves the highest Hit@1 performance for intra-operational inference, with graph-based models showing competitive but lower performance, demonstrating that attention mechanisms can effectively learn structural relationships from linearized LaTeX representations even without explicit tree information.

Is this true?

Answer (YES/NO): NO